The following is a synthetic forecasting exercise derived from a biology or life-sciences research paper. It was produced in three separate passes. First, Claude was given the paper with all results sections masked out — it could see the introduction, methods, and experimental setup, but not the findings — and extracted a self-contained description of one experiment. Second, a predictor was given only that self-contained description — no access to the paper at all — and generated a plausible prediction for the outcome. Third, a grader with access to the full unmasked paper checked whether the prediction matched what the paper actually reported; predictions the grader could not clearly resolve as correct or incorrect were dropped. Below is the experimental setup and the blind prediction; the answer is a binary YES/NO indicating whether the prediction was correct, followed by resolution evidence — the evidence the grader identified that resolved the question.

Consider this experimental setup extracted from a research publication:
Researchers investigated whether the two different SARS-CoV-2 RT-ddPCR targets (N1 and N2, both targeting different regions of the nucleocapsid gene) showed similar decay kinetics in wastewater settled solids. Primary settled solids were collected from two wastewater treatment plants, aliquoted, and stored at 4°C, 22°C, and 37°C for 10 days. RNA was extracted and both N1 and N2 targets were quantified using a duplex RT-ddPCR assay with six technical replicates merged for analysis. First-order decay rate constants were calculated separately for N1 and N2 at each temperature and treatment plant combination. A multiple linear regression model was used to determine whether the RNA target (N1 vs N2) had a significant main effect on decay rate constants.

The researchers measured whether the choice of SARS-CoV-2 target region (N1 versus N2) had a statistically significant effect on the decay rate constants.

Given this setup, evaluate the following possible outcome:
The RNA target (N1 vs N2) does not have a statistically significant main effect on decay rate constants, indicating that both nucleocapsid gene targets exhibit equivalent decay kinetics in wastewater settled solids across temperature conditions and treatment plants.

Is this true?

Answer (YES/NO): YES